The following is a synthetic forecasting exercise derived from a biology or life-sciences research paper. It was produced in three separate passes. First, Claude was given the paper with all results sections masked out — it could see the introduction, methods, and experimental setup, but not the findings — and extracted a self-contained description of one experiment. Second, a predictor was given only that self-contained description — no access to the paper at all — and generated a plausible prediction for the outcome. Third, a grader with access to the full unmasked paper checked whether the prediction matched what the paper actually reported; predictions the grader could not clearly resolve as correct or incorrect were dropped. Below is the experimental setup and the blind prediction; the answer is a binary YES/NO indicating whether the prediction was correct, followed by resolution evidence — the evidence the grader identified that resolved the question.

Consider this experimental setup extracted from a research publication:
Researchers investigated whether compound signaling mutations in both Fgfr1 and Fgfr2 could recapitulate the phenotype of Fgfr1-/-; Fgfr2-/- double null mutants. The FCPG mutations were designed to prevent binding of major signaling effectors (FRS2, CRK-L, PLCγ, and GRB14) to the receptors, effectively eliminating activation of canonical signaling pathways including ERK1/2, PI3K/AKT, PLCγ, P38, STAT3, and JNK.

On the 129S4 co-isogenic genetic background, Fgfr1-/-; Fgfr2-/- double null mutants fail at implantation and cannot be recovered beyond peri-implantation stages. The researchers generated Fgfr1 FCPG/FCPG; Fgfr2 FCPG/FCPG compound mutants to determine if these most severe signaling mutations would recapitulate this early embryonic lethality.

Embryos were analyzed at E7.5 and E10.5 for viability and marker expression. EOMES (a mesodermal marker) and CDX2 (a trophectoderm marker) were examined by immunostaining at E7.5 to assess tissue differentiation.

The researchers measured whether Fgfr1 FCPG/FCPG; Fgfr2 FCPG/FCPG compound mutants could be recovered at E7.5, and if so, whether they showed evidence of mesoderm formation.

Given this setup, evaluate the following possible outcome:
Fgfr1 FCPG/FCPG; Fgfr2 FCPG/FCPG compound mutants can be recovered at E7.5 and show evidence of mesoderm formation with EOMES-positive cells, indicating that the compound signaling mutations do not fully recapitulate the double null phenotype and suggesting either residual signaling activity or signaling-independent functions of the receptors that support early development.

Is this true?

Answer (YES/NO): YES